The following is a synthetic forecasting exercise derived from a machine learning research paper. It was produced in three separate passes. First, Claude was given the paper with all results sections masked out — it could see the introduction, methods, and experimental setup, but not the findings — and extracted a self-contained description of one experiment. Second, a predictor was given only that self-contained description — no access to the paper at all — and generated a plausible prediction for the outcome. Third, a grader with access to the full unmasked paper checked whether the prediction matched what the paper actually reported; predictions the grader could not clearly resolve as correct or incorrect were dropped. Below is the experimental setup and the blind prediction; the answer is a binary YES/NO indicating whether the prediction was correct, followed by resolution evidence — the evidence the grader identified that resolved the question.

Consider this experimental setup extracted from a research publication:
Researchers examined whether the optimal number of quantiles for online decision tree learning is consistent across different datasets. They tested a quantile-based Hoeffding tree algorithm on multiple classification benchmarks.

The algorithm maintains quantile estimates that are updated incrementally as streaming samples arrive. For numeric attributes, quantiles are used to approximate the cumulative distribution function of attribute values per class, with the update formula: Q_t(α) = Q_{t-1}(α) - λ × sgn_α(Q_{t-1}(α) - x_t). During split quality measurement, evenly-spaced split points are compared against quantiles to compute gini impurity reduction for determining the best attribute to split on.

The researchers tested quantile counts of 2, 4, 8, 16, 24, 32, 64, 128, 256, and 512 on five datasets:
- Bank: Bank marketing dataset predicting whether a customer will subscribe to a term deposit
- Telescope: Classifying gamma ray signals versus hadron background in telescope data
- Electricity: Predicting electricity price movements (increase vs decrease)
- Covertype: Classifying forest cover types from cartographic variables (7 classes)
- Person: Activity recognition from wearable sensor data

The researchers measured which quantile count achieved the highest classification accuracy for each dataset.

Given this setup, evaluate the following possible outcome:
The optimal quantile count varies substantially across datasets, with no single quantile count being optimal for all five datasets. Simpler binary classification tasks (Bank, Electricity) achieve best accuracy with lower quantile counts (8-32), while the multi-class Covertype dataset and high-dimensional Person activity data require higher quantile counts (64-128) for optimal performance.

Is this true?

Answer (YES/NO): NO